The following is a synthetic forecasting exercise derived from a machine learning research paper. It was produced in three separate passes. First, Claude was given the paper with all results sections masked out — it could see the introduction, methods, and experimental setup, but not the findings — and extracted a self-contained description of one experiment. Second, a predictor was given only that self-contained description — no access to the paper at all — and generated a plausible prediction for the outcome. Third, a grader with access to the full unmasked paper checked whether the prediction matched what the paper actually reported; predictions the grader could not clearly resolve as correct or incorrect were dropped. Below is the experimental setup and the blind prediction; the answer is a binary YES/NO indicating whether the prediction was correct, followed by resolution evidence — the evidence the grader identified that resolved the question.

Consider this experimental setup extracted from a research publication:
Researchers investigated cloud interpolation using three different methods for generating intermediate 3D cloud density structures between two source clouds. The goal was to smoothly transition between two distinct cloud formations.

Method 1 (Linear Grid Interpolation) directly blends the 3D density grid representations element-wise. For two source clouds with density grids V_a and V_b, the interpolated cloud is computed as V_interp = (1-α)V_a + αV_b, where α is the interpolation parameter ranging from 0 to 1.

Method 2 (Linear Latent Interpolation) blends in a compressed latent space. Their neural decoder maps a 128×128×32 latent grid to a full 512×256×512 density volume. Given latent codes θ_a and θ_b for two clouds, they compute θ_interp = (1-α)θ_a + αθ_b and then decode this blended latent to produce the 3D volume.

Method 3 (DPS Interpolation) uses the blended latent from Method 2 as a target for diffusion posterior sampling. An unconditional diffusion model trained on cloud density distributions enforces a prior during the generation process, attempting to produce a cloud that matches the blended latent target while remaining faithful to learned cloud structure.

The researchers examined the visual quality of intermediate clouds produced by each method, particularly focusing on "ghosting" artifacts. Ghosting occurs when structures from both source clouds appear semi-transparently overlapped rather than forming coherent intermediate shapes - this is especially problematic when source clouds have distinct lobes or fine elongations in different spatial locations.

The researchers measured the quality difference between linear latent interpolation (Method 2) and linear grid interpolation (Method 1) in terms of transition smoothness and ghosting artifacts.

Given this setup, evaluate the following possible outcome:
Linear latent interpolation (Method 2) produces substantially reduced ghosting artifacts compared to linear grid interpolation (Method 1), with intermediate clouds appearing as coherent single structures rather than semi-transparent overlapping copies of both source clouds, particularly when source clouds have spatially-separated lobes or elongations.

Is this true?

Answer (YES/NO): NO